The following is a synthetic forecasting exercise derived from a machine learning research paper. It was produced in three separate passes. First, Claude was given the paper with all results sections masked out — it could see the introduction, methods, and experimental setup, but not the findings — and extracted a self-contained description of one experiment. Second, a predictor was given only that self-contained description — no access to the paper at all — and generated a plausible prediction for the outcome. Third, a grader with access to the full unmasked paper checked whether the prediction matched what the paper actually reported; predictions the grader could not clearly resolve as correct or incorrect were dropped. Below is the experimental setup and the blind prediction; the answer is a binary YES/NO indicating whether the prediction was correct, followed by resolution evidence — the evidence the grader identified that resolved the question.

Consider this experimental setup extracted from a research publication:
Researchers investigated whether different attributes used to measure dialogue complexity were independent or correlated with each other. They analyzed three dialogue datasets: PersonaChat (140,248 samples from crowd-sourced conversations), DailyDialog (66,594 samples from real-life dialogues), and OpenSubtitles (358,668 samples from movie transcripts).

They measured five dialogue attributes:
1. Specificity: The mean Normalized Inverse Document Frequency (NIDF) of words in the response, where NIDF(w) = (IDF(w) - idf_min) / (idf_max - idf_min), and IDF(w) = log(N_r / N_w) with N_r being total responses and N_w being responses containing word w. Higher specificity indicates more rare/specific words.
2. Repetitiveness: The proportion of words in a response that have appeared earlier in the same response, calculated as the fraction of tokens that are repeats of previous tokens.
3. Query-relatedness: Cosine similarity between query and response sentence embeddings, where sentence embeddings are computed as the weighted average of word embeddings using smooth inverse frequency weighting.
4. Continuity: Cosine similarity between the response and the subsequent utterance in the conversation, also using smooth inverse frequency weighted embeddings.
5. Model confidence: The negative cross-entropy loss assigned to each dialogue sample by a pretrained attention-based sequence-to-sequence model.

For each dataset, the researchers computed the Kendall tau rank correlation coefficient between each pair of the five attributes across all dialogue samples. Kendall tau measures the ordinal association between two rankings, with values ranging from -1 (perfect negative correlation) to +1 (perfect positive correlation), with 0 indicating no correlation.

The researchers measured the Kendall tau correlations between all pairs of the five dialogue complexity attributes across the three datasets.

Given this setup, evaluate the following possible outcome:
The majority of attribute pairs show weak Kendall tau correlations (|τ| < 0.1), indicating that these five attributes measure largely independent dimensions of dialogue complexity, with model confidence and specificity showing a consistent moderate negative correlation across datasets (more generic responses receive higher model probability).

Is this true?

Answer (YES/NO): NO